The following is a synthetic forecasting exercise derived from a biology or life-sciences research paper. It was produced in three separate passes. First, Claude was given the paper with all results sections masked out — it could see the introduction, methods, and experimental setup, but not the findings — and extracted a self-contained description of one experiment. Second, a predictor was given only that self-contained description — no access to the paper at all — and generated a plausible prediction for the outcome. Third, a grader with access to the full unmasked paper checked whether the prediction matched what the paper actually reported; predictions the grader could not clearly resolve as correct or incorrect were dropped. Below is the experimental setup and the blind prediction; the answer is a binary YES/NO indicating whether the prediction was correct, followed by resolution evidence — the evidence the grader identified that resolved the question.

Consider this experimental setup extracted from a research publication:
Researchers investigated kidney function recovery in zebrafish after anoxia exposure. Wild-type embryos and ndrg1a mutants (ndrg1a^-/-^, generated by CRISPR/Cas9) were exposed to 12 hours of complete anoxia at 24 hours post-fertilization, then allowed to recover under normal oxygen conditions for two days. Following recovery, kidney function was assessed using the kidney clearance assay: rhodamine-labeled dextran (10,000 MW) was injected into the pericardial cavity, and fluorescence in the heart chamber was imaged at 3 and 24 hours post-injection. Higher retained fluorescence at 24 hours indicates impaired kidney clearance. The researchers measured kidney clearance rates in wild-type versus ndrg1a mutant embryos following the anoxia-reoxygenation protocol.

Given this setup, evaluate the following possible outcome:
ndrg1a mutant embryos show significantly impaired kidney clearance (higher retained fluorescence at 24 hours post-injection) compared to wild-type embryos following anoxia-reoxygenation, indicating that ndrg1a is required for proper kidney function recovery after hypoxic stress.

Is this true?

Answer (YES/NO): YES